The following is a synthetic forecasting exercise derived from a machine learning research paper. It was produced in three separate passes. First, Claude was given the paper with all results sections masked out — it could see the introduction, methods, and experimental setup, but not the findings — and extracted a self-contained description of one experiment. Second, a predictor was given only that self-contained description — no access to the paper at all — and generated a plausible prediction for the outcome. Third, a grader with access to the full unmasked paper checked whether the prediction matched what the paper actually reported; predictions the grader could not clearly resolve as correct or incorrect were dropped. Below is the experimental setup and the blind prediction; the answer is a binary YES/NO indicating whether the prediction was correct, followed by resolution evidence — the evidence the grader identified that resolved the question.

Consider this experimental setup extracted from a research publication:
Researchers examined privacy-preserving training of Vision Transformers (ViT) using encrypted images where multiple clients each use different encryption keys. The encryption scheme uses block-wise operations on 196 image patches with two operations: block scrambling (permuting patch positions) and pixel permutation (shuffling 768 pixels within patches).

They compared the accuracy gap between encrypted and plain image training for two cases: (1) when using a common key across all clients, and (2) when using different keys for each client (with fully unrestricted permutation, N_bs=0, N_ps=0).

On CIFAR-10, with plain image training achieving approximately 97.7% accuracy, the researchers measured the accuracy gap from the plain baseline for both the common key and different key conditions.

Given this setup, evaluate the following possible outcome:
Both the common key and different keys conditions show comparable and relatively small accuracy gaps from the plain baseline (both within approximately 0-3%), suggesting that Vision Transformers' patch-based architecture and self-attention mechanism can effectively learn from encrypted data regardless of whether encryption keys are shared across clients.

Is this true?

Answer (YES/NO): NO